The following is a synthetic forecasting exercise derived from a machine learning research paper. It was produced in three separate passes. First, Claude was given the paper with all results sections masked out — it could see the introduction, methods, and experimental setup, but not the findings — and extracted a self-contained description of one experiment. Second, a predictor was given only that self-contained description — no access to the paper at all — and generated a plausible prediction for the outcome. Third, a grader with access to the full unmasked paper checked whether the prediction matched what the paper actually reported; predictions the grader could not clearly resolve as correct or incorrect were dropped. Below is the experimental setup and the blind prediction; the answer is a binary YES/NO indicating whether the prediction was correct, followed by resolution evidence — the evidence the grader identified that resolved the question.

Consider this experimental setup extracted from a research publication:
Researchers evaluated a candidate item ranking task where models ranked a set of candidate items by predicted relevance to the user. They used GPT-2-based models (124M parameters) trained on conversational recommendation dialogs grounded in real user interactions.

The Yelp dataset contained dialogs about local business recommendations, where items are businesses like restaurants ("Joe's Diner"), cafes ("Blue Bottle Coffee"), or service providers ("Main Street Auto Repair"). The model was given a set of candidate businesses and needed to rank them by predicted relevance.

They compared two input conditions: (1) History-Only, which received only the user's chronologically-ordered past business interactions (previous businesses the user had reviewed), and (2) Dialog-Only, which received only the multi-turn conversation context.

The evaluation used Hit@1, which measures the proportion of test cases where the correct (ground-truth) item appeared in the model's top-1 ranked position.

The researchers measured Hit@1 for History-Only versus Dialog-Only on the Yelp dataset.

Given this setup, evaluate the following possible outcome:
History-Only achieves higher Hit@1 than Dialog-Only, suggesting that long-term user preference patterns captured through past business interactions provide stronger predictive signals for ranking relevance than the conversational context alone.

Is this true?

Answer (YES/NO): NO